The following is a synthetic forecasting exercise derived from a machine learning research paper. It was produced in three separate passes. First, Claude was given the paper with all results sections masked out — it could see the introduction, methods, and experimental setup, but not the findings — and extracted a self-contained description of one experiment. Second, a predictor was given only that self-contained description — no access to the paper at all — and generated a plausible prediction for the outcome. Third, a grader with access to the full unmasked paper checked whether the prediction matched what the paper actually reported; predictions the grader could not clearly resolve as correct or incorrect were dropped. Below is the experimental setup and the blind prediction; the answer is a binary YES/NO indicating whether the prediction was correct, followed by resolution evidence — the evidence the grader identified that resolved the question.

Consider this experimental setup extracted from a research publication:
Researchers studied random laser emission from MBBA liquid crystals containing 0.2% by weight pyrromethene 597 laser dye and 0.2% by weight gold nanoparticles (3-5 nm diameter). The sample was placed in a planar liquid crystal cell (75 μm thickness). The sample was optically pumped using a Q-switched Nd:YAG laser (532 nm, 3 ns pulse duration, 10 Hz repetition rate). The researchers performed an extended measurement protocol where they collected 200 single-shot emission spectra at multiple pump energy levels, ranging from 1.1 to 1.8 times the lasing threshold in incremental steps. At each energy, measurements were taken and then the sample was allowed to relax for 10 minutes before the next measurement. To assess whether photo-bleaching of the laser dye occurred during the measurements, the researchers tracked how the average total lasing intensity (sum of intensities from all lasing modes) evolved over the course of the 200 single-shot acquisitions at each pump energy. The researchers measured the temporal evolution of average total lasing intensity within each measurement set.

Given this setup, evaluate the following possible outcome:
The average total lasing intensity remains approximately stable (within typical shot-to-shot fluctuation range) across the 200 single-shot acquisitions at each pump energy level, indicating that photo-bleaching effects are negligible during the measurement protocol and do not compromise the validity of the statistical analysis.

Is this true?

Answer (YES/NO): YES